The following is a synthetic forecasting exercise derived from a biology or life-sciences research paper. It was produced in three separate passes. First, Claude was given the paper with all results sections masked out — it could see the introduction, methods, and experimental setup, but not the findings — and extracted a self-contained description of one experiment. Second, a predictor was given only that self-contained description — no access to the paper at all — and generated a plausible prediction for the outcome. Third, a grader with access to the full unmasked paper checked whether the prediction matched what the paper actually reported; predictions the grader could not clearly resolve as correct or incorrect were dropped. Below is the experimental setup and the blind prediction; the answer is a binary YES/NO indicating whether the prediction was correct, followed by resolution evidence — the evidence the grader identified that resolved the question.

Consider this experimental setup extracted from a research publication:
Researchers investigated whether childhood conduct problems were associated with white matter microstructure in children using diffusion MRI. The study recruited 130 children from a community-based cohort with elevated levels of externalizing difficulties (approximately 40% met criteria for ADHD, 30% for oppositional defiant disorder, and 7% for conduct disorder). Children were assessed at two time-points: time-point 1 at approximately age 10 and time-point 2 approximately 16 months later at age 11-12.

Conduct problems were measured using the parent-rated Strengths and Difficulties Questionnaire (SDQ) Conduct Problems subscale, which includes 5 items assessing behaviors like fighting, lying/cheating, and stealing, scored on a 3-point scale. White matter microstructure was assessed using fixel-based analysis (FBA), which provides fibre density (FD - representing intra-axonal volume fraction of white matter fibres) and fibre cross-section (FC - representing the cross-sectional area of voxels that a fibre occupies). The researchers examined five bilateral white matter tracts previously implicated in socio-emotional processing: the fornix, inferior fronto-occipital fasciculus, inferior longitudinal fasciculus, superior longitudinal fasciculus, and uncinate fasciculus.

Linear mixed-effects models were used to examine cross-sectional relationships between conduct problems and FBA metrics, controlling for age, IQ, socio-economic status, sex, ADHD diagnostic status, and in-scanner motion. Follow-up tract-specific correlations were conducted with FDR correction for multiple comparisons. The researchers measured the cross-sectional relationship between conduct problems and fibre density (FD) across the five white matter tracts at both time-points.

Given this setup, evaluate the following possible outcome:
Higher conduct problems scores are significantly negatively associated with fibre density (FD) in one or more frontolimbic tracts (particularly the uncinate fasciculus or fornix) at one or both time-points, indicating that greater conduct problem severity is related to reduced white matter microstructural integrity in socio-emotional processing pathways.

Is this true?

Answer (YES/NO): YES